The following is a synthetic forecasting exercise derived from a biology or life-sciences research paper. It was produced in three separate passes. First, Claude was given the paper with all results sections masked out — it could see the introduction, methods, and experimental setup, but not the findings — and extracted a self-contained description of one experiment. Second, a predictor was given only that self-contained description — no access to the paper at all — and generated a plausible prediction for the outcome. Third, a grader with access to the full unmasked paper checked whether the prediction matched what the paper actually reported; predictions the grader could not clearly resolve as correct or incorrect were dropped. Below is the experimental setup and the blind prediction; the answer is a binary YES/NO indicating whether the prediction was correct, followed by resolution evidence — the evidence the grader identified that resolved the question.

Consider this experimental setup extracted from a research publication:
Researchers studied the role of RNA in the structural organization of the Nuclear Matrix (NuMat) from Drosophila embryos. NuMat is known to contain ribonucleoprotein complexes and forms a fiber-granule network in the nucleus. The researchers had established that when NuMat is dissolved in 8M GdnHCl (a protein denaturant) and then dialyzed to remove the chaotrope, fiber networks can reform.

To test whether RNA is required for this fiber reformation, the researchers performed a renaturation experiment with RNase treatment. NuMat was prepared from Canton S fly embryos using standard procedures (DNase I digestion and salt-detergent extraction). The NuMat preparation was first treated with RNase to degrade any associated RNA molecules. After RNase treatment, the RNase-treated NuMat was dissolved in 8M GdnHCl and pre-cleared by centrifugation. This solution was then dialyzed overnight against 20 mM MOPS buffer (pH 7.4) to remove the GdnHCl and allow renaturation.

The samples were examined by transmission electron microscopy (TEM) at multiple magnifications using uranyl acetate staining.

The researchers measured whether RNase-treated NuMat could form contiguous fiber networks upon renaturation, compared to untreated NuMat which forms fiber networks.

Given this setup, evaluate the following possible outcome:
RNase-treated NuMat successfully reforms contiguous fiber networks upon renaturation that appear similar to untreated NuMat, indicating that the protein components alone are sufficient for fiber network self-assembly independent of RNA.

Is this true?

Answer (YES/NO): NO